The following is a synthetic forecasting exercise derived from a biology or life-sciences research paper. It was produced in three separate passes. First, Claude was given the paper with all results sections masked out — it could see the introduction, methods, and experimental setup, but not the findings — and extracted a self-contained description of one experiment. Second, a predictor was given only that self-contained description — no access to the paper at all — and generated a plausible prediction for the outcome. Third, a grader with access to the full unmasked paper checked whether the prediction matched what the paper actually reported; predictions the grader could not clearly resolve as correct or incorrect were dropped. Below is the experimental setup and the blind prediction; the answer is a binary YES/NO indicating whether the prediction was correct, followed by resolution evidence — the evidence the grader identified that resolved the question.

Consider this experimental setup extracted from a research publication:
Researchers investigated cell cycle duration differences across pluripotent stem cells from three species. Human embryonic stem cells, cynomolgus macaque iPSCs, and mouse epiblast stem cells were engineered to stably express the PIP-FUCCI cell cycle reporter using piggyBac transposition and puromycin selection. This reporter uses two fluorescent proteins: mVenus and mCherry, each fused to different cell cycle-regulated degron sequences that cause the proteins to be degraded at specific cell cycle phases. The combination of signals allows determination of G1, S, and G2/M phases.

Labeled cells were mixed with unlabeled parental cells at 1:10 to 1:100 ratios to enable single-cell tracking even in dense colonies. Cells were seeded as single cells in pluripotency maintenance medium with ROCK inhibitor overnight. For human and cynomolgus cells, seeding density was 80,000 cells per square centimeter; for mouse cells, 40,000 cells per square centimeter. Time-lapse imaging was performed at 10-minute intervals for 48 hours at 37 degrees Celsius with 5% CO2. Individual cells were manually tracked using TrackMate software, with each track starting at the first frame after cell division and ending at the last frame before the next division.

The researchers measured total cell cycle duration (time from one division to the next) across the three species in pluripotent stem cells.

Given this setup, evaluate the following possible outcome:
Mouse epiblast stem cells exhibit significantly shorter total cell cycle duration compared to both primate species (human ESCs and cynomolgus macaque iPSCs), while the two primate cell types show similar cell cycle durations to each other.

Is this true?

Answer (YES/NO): YES